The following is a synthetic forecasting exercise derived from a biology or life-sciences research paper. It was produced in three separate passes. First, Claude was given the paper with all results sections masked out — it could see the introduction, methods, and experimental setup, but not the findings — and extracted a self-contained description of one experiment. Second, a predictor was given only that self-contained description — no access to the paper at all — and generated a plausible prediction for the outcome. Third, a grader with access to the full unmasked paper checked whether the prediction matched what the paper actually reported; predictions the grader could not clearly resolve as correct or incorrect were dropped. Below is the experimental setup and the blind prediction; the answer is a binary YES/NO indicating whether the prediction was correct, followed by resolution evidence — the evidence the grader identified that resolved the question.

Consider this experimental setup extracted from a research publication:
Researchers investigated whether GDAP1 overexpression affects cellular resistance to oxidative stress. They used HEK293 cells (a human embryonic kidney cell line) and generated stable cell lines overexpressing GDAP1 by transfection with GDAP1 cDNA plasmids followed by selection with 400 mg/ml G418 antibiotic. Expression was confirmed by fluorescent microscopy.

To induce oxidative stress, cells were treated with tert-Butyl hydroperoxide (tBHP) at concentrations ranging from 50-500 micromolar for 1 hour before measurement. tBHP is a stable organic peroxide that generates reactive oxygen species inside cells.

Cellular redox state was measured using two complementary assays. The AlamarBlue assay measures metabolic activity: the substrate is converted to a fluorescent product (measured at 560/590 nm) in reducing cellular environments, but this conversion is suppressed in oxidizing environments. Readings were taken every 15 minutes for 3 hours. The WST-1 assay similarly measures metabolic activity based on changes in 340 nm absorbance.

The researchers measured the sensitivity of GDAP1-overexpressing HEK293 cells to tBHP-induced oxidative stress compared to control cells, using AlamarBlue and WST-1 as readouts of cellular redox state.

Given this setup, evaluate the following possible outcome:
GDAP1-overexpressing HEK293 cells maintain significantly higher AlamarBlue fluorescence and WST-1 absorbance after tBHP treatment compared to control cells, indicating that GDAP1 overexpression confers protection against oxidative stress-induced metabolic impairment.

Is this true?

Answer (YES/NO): YES